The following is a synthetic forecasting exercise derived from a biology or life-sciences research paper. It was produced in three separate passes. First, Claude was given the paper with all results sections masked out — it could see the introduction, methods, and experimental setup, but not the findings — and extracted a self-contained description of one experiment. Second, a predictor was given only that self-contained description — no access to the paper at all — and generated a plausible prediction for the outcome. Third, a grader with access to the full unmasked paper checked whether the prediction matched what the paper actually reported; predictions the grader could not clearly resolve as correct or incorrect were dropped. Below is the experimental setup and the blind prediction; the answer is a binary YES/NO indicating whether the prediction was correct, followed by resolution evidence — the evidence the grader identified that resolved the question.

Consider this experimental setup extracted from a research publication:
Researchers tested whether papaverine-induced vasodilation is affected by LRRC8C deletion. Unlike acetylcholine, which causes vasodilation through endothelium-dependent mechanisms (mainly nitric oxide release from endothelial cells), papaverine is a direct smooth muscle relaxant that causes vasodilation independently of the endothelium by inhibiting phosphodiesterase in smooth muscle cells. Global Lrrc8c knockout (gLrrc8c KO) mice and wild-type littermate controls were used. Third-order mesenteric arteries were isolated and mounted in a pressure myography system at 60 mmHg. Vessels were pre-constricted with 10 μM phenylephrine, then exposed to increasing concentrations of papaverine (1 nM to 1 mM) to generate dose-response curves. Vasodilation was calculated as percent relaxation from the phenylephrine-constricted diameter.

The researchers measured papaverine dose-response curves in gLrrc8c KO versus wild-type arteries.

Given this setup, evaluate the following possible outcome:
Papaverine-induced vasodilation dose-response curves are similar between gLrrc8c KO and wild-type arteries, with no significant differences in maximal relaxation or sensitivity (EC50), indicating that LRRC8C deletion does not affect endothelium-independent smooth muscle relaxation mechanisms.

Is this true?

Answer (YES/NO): YES